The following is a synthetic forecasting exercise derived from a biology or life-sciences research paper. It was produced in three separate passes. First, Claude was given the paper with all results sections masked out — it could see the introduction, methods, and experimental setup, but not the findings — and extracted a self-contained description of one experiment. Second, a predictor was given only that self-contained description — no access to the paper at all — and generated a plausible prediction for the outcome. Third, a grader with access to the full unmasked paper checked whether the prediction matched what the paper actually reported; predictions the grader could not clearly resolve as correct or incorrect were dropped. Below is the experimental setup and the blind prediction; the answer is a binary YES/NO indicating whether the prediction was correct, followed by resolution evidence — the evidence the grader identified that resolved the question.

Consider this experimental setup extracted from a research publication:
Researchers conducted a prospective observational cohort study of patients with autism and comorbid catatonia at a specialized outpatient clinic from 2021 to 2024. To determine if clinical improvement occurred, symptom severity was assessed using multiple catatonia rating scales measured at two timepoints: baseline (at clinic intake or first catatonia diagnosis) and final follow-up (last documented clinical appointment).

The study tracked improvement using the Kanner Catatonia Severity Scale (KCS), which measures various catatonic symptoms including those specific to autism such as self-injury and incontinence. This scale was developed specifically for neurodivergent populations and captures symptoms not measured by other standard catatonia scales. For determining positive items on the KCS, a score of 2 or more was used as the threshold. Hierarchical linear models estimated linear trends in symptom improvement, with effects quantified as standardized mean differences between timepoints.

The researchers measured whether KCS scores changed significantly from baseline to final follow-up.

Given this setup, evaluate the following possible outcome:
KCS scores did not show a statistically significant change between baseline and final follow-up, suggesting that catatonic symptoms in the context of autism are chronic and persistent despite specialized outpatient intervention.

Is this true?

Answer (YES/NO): YES